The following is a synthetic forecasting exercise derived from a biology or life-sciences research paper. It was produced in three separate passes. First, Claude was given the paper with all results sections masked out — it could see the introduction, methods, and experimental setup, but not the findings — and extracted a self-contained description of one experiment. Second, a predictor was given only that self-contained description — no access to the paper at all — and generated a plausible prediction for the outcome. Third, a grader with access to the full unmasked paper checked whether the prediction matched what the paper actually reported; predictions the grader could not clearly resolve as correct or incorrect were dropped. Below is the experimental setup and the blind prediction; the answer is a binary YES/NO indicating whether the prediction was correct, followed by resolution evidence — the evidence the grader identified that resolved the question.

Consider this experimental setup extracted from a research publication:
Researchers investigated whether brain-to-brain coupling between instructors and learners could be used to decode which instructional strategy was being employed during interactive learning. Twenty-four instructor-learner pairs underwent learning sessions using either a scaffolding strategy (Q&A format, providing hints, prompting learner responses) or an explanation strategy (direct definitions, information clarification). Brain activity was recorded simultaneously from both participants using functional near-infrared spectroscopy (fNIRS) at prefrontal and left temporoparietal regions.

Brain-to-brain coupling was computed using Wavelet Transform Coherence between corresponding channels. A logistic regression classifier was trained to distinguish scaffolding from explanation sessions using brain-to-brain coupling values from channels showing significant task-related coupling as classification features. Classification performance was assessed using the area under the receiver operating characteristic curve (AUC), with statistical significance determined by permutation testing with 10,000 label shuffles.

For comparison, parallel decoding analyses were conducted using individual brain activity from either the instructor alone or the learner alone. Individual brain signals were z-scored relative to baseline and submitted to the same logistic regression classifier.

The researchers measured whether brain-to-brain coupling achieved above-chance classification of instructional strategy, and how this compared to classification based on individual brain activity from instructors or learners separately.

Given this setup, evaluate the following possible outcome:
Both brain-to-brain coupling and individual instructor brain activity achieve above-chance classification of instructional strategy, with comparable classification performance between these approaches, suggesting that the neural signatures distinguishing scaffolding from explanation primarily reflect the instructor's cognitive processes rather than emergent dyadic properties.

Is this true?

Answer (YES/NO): NO